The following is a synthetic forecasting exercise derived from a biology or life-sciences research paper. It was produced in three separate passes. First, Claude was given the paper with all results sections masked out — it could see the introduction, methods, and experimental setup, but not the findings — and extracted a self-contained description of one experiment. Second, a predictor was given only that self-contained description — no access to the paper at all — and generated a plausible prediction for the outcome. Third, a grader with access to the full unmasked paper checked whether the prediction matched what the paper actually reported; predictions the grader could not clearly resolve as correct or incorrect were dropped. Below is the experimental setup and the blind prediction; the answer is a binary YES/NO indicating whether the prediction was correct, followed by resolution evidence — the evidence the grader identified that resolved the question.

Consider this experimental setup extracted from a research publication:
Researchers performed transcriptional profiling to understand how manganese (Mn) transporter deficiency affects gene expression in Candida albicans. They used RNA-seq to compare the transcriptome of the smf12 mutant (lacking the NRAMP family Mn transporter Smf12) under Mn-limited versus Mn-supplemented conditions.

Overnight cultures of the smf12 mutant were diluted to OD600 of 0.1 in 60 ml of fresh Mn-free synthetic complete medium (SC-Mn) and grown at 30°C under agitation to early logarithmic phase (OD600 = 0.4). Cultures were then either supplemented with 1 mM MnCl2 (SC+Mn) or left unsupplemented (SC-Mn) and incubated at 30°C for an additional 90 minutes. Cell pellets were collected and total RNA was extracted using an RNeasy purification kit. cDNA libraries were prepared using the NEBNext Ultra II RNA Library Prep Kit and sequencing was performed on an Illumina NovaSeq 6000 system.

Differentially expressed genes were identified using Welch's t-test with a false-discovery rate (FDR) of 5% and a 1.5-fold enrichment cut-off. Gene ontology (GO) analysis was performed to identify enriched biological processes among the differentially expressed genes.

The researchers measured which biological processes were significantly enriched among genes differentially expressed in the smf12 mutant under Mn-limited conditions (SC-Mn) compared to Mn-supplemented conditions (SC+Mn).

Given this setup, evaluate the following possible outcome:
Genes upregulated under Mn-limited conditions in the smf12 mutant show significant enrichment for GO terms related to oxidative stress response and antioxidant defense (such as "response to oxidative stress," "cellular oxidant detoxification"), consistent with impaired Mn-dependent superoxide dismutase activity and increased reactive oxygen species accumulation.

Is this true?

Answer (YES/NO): NO